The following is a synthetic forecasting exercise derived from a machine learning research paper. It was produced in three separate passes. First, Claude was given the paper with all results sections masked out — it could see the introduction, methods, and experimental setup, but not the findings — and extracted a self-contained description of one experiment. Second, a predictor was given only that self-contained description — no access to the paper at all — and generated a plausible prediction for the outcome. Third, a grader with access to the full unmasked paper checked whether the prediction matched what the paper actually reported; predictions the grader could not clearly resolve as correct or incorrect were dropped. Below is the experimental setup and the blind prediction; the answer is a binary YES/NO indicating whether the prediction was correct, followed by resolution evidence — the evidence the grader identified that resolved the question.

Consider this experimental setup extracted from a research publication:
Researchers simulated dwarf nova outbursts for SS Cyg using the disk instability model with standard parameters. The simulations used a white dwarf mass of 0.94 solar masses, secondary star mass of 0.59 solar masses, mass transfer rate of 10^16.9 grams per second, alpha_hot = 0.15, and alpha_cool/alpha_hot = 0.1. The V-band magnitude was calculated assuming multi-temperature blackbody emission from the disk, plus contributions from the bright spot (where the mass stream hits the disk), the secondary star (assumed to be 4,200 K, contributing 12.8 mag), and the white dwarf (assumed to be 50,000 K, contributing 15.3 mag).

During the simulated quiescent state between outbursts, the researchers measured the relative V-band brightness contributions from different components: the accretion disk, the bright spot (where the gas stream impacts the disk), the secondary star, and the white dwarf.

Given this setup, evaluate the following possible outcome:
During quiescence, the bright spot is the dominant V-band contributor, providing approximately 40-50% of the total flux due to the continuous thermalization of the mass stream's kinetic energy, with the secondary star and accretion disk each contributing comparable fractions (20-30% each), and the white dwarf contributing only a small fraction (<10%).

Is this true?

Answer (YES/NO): NO